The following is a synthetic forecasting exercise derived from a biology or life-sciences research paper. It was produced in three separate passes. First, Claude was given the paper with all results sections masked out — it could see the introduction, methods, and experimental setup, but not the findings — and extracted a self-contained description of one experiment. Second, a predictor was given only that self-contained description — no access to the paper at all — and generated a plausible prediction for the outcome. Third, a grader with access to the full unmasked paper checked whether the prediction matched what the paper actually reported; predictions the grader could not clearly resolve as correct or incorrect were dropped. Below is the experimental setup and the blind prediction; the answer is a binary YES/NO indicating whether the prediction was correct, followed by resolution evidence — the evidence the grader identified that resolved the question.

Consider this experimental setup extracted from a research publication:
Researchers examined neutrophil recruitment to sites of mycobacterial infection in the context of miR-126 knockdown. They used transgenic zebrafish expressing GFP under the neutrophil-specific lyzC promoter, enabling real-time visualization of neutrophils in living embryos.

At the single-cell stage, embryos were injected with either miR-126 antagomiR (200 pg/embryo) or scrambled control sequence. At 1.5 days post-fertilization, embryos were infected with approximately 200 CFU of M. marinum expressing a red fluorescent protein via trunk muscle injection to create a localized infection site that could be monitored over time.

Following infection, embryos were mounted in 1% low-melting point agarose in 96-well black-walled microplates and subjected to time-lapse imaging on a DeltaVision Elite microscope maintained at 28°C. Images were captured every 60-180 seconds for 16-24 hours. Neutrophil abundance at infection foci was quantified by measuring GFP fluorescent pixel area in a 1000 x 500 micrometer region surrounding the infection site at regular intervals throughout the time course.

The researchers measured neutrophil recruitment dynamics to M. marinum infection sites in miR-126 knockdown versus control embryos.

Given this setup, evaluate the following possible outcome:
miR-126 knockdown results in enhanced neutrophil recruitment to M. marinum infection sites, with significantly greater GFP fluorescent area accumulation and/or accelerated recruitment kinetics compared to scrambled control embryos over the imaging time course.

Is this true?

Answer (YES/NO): NO